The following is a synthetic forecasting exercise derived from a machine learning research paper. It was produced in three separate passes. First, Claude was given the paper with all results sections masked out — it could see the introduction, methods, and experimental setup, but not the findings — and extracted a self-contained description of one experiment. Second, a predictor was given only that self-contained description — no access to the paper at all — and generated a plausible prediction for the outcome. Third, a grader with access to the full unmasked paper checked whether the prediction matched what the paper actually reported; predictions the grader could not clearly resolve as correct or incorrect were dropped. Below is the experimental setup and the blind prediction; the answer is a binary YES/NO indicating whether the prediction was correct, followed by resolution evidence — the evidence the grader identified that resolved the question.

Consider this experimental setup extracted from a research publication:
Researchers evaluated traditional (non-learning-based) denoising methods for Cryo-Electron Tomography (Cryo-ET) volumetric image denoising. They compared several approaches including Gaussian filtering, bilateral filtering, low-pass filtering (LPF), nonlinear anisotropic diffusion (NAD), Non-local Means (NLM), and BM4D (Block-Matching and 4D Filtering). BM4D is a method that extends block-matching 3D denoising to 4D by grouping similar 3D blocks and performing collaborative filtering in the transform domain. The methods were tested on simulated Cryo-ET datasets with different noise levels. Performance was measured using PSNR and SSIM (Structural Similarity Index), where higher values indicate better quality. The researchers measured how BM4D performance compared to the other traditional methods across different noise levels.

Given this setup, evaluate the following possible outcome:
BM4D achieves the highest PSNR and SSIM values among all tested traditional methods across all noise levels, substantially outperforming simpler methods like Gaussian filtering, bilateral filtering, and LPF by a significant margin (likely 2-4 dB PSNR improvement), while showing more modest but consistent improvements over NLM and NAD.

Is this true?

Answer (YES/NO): NO